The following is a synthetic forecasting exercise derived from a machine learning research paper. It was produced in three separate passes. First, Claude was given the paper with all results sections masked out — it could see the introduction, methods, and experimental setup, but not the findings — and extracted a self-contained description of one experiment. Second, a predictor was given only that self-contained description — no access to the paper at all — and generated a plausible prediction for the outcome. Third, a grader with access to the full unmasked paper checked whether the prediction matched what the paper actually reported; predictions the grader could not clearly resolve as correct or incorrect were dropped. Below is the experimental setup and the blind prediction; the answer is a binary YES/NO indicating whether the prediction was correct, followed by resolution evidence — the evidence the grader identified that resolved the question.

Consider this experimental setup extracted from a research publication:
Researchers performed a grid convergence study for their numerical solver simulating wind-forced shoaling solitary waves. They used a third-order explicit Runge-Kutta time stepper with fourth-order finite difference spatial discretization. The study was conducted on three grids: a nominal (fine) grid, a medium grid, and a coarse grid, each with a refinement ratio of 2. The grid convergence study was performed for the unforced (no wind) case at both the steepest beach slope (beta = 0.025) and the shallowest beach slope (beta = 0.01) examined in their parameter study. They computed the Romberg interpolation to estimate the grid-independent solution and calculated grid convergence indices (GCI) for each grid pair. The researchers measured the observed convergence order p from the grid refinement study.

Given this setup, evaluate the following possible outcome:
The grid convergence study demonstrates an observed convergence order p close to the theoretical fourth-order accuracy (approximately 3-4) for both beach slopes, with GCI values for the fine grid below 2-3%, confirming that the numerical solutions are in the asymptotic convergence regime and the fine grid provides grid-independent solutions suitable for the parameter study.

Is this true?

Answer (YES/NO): NO